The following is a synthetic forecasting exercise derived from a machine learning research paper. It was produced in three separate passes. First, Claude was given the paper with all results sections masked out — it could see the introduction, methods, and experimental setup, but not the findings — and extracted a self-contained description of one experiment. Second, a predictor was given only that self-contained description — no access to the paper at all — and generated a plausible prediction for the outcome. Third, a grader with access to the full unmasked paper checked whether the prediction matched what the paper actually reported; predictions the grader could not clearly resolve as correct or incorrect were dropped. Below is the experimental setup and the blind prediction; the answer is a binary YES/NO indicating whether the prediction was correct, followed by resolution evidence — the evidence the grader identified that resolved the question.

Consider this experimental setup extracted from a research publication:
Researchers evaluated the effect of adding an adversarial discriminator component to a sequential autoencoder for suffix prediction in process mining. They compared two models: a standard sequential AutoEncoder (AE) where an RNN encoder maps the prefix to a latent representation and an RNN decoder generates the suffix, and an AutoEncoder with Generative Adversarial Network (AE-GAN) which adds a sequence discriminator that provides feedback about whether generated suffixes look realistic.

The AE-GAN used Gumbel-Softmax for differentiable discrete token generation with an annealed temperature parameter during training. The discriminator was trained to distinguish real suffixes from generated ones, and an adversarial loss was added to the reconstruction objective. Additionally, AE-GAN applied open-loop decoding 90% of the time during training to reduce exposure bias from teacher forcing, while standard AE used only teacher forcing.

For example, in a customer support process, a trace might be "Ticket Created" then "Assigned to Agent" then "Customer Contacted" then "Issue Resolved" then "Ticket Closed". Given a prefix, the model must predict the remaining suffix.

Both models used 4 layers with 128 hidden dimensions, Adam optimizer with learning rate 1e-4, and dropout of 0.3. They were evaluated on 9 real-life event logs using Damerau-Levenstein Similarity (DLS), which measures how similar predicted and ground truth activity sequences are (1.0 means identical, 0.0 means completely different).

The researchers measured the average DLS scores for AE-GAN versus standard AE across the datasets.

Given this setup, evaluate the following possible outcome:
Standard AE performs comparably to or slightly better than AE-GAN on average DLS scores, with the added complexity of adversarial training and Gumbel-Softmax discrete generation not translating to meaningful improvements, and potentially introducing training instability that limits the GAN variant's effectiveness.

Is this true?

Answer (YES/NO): YES